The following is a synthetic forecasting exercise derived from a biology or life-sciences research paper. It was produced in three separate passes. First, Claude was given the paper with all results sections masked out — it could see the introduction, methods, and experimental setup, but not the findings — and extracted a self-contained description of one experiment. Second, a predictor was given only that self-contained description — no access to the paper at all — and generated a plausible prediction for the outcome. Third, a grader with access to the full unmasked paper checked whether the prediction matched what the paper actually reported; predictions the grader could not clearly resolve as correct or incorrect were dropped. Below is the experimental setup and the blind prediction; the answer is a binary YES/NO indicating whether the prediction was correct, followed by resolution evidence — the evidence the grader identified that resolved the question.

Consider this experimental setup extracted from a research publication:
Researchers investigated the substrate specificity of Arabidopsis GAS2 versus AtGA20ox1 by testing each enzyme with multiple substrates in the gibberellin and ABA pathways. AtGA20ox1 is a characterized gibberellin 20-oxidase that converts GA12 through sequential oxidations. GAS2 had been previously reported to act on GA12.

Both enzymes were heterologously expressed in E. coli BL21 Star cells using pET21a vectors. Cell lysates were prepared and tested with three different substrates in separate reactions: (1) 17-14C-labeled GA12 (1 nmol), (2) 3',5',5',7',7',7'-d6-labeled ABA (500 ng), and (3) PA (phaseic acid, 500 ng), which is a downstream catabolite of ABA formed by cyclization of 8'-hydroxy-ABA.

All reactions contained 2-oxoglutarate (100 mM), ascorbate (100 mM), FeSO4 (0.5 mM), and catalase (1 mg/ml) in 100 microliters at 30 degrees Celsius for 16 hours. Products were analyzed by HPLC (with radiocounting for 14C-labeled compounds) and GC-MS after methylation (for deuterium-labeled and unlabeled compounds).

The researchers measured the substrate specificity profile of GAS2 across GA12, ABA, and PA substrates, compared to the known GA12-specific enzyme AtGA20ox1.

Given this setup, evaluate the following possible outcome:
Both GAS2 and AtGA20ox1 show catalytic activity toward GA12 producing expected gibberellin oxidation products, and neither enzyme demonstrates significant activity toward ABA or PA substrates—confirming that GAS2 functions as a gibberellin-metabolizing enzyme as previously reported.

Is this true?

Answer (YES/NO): NO